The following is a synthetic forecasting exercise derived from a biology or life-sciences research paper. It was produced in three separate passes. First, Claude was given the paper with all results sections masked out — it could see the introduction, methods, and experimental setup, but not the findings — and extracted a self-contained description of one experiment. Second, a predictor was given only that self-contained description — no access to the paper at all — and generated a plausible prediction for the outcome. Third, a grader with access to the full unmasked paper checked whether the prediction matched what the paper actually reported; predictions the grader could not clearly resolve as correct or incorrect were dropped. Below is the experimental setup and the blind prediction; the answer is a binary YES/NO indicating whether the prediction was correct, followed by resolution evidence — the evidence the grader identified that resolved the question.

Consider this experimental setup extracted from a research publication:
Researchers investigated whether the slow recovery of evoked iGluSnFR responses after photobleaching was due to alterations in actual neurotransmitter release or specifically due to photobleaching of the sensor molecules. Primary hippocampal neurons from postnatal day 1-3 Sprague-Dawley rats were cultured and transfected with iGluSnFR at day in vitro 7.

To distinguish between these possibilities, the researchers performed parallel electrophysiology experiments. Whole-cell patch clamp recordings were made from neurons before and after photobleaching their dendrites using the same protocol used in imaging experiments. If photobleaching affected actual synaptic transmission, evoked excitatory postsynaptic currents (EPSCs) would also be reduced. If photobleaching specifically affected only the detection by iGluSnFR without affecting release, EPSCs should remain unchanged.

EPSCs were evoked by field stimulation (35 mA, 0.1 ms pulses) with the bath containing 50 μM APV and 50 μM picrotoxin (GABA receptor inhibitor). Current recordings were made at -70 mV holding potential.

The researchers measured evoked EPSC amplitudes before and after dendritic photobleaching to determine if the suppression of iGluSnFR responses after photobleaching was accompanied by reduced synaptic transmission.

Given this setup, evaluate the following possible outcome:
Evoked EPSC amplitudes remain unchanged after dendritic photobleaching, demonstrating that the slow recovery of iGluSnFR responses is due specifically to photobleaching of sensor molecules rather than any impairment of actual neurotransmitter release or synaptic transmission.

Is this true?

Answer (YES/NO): YES